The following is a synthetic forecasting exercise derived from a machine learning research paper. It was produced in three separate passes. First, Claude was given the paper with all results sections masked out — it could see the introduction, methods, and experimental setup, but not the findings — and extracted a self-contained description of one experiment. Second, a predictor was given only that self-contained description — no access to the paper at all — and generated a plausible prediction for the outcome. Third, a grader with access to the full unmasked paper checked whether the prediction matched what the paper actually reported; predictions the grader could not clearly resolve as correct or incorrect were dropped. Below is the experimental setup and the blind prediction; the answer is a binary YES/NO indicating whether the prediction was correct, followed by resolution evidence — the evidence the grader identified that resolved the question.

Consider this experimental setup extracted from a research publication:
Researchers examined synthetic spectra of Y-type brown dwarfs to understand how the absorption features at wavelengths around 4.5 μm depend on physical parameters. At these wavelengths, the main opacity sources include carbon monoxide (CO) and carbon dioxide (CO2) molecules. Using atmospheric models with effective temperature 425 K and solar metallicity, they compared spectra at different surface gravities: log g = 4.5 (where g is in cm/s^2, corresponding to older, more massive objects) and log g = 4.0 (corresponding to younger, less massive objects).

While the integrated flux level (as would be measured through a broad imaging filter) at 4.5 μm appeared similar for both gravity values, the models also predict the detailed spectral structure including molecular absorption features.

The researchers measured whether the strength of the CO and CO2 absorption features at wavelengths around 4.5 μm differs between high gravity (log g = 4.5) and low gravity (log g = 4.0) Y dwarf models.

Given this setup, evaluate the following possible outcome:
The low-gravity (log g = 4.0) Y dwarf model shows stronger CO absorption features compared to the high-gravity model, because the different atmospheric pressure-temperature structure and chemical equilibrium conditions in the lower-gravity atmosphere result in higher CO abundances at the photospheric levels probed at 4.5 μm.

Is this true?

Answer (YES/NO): YES